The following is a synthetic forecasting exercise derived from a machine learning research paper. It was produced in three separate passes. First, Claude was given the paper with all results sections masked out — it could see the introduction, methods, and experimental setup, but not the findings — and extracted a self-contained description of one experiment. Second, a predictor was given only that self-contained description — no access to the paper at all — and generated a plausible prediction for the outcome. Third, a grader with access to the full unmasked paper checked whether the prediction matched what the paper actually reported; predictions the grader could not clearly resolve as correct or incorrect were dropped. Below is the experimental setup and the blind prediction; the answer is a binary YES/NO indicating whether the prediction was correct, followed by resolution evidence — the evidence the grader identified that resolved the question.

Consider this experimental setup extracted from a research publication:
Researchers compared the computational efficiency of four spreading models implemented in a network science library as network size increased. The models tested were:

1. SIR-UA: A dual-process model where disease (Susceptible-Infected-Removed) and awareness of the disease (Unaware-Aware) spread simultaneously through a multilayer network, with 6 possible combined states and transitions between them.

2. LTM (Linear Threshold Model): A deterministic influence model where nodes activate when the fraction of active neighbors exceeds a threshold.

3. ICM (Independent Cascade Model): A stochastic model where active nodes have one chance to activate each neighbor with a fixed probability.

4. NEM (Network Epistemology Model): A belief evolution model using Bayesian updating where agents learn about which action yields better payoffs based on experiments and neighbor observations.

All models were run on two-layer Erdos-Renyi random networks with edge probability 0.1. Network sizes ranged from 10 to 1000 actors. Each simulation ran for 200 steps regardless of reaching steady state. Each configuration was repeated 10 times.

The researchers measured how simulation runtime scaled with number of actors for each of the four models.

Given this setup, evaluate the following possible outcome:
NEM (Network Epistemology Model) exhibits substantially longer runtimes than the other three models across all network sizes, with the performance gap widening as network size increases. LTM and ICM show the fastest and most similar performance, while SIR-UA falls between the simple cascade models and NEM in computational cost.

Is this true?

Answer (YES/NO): NO